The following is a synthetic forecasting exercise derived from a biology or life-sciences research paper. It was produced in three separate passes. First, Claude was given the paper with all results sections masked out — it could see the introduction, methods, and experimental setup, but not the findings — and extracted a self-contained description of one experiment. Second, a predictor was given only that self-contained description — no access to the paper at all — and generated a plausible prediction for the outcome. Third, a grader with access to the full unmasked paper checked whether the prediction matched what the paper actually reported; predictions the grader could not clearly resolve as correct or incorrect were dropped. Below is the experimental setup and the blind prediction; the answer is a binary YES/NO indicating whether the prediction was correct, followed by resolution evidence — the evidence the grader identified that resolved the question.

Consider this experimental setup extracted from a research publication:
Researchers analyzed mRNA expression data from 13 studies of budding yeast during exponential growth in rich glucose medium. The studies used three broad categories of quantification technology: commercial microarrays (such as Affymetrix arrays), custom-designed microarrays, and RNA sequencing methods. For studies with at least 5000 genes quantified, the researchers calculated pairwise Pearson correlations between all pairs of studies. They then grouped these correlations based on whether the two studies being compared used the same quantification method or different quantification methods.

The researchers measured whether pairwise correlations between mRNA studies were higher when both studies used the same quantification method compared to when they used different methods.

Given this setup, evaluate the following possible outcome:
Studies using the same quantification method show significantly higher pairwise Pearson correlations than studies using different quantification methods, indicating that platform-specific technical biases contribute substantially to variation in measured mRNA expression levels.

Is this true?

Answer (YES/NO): NO